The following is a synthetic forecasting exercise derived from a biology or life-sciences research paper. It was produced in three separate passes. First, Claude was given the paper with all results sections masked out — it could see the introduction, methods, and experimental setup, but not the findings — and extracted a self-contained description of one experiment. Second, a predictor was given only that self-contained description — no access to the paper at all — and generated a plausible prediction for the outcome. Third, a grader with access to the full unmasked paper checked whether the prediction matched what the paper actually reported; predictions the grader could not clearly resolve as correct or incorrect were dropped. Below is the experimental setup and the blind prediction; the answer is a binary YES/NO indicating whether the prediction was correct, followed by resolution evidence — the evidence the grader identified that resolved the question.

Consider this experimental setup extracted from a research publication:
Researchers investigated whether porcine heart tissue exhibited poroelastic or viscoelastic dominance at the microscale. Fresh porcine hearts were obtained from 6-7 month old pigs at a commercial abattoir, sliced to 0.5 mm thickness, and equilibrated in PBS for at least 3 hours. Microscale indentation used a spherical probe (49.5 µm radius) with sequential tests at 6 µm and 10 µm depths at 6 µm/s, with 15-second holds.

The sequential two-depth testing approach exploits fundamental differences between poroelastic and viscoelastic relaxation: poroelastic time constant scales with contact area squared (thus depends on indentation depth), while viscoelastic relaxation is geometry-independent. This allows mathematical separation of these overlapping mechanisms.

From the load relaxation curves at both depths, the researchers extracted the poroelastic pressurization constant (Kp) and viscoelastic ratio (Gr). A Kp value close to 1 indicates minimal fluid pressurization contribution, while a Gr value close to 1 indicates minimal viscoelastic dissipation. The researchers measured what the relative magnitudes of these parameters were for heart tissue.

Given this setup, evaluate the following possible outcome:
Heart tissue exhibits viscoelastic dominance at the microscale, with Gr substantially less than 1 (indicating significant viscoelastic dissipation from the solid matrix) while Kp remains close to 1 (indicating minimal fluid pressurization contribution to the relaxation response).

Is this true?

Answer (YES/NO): NO